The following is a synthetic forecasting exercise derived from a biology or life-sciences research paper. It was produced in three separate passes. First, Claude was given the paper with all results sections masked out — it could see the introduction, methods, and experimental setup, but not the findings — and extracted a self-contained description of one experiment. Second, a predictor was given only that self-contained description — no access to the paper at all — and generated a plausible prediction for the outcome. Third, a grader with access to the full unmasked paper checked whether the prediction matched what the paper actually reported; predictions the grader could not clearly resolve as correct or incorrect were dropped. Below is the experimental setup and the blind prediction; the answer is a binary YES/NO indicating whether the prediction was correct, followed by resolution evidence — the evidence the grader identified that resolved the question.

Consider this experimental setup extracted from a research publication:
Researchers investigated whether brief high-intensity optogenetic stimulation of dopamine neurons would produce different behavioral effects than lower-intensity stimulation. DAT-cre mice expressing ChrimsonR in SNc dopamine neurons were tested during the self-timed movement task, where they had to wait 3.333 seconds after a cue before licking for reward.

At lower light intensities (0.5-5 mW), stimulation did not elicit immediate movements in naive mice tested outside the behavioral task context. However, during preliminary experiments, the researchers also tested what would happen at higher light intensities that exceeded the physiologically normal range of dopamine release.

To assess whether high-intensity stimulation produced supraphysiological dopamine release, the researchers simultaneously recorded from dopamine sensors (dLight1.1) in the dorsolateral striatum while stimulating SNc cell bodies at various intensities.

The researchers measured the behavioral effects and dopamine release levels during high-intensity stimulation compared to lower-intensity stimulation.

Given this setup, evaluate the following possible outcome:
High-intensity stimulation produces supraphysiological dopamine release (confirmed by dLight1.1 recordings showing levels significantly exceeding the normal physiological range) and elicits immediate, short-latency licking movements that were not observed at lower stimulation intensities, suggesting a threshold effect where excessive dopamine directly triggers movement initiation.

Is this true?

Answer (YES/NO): NO